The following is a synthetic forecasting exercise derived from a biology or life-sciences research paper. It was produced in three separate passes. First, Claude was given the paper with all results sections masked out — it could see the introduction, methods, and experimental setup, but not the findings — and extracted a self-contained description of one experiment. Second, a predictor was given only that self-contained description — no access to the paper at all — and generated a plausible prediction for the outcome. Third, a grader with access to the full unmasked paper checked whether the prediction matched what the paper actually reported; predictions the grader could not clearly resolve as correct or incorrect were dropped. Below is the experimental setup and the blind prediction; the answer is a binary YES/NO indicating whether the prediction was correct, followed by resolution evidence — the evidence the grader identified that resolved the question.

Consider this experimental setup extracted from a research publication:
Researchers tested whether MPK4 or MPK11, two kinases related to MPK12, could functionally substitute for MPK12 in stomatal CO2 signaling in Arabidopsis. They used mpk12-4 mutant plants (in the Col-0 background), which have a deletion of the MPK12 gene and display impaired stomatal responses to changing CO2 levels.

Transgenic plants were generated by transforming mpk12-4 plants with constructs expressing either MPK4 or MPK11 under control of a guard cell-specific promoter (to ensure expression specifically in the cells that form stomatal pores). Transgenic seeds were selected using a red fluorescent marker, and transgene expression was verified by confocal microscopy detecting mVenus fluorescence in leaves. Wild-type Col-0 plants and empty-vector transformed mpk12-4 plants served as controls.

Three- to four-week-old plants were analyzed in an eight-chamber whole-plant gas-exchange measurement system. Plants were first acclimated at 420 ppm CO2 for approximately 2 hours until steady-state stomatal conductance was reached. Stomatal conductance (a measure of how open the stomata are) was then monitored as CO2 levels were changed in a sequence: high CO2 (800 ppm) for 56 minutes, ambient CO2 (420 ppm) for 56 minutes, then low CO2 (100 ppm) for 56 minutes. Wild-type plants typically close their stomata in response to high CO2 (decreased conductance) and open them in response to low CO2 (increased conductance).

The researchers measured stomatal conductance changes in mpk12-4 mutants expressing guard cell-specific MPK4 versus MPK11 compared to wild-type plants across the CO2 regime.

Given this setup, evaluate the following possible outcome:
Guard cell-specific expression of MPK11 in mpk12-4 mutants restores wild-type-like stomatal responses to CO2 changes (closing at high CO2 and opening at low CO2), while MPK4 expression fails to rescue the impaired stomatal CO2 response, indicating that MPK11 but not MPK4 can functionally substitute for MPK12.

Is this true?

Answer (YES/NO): NO